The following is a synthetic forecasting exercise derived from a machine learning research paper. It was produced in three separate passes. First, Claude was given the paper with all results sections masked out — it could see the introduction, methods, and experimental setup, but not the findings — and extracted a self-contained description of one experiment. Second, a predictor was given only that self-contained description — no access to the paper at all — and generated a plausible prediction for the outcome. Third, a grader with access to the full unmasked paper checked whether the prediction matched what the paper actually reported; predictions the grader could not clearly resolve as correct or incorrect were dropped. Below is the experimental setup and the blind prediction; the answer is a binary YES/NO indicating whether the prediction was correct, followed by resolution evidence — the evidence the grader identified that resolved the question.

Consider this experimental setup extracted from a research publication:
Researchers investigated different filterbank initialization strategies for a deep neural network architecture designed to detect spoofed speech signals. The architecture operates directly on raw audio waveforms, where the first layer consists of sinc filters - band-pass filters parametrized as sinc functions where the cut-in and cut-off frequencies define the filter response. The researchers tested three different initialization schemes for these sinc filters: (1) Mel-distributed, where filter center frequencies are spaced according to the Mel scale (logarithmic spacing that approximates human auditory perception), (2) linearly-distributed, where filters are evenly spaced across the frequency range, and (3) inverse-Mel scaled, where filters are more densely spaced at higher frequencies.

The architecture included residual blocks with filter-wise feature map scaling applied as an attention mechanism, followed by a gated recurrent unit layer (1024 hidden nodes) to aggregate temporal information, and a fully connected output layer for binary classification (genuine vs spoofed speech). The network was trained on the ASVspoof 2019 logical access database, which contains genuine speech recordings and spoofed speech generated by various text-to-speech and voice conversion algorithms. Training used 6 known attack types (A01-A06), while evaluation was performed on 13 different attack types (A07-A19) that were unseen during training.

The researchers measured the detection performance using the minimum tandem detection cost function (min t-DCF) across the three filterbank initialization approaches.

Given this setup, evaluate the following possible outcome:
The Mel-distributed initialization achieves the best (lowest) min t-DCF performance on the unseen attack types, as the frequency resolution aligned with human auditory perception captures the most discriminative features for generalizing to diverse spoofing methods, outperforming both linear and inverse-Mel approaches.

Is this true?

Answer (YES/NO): NO